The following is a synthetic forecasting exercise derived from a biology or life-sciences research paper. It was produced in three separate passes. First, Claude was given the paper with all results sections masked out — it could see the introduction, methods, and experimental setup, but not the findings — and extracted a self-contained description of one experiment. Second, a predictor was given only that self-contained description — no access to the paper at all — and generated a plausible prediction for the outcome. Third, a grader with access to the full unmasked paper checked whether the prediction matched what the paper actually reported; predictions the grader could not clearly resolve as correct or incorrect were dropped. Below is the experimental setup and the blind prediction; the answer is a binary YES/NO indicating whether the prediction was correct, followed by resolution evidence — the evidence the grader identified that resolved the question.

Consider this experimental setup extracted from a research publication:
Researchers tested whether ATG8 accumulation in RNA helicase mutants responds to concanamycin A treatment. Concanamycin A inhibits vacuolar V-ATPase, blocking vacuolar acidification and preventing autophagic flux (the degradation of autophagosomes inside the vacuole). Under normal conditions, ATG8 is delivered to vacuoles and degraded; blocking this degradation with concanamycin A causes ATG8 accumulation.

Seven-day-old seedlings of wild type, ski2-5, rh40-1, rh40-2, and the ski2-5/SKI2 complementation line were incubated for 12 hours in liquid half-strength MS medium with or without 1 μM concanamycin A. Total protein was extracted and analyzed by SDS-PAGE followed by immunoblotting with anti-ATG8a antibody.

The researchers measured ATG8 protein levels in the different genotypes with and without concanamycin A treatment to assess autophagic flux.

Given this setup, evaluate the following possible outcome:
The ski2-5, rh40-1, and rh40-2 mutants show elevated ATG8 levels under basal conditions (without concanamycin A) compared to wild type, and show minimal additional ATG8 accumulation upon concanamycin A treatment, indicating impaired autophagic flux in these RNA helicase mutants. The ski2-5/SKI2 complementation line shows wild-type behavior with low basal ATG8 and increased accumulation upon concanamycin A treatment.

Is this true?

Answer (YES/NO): NO